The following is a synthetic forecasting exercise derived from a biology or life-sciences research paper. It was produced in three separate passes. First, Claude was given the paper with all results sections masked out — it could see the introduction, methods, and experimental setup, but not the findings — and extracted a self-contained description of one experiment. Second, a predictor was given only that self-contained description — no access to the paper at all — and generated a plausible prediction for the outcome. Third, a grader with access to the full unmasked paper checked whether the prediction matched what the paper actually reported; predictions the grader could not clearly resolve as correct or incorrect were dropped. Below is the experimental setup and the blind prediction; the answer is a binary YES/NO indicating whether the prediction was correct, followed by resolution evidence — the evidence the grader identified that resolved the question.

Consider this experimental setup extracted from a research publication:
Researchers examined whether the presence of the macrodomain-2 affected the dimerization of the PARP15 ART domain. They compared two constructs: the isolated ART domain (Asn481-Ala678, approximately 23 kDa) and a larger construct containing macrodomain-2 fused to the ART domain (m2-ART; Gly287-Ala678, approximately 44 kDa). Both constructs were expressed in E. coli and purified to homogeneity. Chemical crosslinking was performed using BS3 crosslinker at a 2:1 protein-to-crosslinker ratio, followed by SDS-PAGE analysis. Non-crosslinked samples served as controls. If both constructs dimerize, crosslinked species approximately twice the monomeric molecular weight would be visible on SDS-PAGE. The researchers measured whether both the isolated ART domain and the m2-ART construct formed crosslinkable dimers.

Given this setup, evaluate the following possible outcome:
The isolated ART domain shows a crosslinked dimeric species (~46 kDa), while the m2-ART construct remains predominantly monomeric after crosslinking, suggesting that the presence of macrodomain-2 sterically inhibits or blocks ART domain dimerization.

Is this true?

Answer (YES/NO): NO